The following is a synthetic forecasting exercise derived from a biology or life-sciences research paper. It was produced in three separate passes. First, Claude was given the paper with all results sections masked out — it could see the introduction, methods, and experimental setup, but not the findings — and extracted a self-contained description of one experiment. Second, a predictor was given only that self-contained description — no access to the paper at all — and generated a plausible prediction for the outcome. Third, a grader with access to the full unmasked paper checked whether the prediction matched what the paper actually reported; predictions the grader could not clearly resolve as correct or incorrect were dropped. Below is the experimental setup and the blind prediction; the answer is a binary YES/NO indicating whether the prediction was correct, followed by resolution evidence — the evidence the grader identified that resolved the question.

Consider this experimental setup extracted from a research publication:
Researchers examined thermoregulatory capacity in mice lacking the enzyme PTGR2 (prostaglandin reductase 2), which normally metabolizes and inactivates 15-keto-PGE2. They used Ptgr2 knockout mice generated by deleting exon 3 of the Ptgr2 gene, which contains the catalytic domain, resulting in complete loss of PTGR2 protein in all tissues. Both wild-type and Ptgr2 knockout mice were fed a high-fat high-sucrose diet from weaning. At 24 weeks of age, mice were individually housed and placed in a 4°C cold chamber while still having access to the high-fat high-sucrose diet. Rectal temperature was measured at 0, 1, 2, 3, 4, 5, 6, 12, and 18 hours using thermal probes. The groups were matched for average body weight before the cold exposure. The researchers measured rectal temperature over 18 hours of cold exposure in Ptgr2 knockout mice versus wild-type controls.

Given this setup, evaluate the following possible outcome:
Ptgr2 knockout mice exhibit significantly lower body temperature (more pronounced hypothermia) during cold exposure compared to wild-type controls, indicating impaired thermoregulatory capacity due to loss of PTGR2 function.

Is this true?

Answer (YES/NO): NO